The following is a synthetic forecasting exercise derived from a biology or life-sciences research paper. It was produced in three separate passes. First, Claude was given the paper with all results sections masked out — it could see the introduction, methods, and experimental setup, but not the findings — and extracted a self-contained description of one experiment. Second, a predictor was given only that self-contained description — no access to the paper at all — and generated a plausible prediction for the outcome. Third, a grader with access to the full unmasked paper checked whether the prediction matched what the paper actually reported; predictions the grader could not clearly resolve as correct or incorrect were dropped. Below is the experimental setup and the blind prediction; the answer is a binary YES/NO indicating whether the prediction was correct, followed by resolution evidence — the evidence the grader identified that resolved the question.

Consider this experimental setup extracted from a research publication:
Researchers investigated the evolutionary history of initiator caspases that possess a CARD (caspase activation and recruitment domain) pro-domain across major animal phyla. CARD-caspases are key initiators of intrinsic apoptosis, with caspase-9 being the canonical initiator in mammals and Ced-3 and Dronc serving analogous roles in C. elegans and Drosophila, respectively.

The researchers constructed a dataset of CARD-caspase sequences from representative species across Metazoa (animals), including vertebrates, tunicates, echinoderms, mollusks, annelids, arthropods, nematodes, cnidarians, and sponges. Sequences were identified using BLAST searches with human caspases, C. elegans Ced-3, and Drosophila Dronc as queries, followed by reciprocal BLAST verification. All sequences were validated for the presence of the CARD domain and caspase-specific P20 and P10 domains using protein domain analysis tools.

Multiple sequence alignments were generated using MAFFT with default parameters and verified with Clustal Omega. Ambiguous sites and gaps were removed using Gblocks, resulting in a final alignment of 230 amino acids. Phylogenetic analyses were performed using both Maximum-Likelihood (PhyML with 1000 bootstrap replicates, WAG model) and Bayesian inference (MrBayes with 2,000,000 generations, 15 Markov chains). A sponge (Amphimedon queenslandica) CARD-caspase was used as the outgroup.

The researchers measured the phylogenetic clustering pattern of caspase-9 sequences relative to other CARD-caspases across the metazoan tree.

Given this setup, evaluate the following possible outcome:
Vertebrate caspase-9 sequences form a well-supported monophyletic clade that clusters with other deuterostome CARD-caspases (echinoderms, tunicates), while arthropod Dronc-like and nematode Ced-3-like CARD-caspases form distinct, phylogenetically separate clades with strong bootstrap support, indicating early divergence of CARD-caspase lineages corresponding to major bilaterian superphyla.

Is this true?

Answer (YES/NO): NO